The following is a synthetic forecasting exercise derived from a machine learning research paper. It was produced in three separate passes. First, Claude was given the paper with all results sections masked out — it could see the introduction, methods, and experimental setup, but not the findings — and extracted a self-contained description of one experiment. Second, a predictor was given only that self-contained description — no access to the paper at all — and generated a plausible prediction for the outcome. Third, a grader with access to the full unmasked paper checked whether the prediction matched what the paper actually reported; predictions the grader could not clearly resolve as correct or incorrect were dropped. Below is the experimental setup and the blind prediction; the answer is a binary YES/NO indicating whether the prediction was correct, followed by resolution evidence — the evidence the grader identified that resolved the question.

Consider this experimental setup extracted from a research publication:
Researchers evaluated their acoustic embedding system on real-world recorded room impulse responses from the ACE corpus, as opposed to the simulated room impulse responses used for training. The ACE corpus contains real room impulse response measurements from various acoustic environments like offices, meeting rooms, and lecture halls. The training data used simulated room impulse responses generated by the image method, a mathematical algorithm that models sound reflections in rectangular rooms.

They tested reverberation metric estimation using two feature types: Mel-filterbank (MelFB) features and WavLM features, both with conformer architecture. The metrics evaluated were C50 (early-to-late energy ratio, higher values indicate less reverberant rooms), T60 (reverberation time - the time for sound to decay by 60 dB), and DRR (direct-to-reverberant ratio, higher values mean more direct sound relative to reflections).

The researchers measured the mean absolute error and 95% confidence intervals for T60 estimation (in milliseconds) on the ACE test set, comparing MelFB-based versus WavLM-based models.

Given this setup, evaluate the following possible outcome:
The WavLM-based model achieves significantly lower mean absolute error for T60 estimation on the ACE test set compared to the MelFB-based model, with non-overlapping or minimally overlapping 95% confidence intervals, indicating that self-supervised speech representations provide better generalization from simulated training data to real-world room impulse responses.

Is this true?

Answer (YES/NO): NO